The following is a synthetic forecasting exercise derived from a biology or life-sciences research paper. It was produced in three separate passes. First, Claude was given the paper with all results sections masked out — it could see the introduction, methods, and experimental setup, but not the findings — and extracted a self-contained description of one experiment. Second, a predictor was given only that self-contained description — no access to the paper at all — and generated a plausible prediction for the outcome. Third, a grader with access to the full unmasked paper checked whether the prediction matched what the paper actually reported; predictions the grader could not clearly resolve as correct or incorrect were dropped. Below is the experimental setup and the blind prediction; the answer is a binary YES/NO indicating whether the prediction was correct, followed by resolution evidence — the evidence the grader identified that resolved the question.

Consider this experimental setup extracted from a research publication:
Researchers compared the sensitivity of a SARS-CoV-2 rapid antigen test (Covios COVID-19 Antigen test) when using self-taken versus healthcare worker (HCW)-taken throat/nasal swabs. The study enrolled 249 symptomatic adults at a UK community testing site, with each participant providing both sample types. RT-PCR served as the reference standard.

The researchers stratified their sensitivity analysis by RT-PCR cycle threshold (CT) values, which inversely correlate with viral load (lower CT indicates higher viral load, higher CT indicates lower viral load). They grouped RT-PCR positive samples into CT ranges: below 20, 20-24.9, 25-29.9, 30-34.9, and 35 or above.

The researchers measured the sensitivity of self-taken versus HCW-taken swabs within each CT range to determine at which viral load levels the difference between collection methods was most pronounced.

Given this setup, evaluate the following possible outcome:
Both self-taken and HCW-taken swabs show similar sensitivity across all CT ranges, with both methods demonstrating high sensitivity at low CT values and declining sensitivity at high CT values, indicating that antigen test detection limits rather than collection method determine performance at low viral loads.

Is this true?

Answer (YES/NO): NO